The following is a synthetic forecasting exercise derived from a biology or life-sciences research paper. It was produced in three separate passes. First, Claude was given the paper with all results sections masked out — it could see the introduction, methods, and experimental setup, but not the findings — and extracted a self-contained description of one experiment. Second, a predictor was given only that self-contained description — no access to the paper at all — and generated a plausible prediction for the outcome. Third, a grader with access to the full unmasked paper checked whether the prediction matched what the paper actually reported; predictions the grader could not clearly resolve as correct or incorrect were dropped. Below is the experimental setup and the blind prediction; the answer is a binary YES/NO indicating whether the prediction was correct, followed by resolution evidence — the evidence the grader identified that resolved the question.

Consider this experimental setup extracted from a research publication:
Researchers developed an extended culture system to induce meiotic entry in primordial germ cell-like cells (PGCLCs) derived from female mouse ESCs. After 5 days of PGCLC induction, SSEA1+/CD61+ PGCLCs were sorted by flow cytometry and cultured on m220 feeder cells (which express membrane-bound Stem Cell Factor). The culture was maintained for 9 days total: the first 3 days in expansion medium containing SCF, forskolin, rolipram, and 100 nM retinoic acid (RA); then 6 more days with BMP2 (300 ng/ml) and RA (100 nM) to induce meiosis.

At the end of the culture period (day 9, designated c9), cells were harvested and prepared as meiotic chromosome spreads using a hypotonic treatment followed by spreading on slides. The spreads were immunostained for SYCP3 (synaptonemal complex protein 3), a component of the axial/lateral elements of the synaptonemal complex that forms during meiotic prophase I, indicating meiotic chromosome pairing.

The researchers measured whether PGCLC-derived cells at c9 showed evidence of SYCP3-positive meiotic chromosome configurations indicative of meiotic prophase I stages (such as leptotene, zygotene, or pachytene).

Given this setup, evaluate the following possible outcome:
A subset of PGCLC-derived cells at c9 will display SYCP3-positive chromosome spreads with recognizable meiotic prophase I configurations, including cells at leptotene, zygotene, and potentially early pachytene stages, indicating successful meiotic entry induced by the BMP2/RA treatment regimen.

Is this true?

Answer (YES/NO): YES